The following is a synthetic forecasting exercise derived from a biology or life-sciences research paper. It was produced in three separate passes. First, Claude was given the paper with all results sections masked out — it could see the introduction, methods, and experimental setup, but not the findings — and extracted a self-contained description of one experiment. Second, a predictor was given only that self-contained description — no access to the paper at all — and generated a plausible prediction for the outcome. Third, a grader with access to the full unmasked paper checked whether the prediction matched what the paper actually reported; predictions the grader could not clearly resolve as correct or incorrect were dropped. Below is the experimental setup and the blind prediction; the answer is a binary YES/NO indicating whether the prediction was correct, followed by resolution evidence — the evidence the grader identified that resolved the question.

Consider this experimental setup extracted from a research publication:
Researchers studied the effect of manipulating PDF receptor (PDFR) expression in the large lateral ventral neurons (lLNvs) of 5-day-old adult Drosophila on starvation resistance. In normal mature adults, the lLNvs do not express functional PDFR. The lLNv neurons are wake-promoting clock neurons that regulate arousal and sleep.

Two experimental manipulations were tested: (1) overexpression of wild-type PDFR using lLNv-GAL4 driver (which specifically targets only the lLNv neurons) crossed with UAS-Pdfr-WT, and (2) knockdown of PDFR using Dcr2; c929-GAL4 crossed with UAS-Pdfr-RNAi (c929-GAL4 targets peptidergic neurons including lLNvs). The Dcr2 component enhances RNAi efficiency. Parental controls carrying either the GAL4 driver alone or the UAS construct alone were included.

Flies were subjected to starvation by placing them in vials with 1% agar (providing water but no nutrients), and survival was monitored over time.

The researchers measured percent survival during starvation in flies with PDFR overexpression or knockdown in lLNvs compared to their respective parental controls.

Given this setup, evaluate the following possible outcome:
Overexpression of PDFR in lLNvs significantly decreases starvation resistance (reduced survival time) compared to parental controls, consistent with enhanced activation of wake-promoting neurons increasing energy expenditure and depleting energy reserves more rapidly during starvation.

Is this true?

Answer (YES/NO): YES